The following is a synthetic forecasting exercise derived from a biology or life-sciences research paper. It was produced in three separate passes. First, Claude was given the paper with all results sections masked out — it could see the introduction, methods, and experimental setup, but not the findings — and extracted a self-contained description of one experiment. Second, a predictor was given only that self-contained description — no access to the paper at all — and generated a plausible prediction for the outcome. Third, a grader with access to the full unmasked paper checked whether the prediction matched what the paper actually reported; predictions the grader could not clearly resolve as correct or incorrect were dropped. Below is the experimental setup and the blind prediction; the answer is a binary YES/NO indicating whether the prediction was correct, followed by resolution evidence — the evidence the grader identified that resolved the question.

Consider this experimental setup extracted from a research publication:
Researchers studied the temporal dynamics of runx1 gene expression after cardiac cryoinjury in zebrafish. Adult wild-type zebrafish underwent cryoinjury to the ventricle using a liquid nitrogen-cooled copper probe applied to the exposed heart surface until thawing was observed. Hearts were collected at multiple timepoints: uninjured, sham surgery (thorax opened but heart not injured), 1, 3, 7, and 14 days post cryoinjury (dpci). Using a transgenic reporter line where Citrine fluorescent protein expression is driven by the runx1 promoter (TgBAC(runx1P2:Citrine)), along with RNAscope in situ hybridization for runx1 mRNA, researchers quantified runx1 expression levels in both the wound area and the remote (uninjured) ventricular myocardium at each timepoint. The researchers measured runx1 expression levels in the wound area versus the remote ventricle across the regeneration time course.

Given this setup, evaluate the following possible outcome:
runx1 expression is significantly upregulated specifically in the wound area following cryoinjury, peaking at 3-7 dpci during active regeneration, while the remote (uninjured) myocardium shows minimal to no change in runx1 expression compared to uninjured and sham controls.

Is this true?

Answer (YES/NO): YES